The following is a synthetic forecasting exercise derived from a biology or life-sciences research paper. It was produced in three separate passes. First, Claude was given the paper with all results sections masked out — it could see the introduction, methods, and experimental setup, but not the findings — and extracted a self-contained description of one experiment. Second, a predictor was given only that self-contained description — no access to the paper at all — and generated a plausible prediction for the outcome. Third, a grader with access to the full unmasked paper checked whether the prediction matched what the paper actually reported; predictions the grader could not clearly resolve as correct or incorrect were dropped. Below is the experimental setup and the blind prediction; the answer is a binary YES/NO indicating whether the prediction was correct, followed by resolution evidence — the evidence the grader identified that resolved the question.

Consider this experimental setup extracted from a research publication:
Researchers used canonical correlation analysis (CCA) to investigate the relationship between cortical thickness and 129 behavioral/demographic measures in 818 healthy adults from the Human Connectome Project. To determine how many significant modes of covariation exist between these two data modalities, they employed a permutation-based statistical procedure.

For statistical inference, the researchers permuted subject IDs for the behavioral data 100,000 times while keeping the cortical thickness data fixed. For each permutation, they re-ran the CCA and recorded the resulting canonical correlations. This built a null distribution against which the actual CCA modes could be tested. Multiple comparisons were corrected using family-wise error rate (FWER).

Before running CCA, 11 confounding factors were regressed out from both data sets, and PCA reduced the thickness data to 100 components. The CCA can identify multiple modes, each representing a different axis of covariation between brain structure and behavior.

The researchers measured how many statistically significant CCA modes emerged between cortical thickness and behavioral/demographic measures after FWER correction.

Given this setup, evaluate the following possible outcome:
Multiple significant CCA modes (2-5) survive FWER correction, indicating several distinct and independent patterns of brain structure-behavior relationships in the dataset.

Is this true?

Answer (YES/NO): NO